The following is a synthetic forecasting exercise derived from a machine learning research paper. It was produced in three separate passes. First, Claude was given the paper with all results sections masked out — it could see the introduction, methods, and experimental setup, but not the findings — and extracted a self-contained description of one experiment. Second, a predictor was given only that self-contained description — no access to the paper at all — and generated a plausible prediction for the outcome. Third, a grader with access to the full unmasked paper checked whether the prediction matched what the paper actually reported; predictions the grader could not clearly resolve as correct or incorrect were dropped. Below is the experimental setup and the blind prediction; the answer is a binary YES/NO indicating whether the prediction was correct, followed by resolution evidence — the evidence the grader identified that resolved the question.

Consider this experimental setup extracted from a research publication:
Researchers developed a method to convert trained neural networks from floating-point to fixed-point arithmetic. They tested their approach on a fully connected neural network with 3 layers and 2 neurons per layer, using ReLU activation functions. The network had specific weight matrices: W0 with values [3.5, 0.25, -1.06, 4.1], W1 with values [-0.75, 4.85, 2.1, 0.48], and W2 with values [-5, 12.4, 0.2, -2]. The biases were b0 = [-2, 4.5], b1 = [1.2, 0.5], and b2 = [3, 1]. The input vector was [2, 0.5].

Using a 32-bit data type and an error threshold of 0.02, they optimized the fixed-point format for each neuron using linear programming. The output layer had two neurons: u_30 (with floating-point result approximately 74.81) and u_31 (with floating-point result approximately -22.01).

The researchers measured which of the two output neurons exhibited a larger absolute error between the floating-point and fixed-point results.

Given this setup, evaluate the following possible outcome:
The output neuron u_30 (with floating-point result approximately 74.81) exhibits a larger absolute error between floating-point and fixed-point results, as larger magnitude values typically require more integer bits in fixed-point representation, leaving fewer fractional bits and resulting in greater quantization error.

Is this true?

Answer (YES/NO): YES